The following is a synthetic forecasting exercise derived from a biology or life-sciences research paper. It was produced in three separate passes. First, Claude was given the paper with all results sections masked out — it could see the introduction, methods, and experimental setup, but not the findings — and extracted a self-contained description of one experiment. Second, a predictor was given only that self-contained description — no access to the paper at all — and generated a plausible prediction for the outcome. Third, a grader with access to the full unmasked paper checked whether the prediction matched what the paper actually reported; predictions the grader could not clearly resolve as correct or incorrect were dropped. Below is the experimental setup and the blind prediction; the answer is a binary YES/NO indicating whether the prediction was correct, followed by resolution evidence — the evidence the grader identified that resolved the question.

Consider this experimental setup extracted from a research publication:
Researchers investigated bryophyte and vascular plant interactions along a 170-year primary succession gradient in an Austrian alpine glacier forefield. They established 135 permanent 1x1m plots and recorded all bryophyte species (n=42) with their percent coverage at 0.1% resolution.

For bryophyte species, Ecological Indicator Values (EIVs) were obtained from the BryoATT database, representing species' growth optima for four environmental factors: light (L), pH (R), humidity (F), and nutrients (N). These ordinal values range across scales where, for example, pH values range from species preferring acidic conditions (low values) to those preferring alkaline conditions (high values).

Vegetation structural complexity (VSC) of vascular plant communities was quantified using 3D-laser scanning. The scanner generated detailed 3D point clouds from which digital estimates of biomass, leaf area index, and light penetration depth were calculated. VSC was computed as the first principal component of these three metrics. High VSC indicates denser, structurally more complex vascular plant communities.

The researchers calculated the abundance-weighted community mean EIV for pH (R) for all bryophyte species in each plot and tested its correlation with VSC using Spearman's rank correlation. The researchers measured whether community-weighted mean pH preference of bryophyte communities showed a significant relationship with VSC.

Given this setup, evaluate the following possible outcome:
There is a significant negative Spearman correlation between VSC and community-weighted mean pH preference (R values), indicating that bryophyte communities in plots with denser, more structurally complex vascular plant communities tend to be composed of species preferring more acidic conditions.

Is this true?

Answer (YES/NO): NO